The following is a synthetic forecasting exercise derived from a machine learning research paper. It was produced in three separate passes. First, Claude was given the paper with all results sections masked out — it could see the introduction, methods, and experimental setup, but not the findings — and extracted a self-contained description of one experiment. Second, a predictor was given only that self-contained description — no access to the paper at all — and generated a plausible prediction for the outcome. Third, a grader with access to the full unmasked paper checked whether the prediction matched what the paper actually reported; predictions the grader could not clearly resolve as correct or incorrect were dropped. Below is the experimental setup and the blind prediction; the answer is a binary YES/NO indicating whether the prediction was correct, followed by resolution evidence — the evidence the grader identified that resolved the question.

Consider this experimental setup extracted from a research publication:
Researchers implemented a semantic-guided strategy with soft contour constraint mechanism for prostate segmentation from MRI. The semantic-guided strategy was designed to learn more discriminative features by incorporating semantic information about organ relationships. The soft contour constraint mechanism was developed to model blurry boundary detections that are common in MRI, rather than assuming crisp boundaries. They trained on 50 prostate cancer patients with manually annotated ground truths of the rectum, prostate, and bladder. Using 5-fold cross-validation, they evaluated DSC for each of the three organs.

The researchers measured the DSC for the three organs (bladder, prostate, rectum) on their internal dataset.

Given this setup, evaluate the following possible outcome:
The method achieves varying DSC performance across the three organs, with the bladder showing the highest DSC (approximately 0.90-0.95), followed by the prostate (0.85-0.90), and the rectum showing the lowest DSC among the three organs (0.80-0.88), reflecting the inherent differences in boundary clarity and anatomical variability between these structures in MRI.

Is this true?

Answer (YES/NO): NO